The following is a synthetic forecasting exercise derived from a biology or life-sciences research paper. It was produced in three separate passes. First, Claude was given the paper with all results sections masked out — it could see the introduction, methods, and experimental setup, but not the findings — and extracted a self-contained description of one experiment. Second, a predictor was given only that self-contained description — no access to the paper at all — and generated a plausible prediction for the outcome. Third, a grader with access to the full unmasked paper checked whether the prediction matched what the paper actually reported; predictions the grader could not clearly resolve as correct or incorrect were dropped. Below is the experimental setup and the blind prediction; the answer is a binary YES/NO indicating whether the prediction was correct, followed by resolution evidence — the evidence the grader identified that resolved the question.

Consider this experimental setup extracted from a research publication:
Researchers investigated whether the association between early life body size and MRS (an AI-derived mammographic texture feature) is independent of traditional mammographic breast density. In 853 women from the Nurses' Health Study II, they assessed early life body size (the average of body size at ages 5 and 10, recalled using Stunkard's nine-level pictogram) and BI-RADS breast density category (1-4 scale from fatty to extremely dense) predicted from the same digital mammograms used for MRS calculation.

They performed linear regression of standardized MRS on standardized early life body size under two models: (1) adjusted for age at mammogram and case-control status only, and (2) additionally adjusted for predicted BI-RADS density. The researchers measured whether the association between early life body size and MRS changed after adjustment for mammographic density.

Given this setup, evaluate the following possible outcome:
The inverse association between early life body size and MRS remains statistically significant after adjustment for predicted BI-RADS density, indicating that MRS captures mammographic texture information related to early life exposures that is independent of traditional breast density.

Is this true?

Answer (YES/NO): NO